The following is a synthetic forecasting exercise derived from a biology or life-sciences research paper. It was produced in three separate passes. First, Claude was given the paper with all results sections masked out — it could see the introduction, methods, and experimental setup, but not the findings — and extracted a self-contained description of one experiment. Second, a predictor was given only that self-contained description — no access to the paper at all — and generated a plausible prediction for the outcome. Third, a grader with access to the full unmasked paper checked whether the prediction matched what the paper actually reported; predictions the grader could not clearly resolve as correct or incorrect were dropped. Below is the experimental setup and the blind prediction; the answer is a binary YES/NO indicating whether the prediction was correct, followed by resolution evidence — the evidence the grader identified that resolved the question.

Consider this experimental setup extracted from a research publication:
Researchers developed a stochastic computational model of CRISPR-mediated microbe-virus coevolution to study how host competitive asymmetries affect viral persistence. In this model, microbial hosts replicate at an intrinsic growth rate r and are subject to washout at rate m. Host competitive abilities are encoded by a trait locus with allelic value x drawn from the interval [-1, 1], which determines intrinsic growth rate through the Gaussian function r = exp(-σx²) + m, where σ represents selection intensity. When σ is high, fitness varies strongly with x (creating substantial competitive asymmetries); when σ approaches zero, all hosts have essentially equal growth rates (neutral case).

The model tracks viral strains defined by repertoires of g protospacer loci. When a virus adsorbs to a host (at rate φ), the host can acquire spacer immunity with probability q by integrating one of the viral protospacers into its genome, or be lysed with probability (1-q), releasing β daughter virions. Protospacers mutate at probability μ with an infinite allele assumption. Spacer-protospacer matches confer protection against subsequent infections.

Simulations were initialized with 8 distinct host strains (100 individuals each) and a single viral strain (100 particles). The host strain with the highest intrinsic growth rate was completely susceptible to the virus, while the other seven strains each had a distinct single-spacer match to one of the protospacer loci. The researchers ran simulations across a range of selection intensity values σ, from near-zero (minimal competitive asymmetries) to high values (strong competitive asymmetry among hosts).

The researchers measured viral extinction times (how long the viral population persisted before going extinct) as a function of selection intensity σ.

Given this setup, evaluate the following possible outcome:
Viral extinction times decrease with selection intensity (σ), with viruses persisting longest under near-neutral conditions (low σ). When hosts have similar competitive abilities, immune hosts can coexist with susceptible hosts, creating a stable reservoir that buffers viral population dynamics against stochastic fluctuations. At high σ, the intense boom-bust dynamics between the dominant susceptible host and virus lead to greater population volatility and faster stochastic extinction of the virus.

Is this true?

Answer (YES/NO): NO